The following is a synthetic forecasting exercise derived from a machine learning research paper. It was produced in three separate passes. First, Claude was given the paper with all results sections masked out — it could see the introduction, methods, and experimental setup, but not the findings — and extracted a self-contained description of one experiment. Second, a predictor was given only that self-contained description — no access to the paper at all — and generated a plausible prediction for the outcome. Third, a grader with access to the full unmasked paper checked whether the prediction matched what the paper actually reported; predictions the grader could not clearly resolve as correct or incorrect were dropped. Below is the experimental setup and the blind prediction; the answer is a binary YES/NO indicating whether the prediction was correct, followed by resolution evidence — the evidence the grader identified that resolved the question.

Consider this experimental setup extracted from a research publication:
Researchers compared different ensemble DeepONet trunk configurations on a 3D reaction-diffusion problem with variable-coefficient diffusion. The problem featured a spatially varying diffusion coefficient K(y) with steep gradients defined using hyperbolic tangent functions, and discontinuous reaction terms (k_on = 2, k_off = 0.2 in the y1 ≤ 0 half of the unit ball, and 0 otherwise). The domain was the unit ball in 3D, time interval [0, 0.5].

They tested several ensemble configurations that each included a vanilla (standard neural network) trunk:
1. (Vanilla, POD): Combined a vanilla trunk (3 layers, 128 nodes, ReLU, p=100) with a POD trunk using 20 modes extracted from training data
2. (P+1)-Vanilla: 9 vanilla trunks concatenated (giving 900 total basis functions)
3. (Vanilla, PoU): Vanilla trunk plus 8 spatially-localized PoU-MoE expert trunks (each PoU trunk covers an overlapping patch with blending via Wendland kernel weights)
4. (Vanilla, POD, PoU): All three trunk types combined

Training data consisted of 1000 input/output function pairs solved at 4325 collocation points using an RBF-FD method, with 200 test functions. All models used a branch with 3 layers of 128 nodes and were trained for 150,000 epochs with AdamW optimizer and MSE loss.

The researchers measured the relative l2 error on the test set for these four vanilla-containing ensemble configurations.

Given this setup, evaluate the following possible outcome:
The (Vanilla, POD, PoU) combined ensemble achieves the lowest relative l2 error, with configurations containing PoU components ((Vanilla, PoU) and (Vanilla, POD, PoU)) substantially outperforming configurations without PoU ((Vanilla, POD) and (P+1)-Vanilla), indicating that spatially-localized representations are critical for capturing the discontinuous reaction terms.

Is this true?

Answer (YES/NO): NO